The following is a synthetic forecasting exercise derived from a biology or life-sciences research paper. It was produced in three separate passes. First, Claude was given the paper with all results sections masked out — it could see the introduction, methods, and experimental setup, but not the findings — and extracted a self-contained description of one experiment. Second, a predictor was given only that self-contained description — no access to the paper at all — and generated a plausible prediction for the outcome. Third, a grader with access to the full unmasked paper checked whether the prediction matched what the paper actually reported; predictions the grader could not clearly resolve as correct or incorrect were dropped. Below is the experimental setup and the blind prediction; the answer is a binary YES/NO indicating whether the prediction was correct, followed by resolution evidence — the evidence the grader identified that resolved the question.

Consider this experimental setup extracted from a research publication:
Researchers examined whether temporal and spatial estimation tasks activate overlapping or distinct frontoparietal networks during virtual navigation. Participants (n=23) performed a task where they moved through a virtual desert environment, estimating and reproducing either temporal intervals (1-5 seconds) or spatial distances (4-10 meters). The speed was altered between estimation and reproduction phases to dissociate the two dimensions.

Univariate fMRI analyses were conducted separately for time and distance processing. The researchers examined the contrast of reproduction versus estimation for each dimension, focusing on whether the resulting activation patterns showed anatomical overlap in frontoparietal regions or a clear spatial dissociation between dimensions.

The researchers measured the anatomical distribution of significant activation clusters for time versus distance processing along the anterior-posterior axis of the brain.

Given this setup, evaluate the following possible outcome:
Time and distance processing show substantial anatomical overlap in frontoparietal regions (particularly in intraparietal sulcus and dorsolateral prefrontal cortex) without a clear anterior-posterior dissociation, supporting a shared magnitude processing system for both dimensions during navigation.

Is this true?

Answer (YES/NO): NO